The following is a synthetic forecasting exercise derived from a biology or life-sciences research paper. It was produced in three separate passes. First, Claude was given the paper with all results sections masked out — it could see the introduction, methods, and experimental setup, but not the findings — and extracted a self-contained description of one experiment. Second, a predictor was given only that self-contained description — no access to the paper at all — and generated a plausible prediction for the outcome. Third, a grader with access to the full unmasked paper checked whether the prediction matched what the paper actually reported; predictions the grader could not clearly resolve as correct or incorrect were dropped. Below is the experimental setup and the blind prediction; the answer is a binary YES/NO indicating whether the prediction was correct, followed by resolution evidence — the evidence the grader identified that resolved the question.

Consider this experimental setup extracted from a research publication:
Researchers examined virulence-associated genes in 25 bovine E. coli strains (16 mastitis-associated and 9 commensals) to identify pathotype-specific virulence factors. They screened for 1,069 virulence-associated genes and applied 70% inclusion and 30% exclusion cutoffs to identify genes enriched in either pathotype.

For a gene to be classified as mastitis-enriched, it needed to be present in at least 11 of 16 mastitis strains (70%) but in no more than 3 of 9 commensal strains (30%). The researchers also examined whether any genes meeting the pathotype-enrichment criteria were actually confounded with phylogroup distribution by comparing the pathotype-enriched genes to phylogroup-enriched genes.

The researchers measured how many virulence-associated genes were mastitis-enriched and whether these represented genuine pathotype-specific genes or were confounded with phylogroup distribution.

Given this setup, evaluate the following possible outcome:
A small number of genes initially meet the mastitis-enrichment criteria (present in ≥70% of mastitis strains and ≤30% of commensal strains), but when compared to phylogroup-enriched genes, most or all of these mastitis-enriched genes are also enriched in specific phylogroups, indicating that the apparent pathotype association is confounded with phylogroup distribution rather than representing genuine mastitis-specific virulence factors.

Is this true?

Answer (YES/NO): YES